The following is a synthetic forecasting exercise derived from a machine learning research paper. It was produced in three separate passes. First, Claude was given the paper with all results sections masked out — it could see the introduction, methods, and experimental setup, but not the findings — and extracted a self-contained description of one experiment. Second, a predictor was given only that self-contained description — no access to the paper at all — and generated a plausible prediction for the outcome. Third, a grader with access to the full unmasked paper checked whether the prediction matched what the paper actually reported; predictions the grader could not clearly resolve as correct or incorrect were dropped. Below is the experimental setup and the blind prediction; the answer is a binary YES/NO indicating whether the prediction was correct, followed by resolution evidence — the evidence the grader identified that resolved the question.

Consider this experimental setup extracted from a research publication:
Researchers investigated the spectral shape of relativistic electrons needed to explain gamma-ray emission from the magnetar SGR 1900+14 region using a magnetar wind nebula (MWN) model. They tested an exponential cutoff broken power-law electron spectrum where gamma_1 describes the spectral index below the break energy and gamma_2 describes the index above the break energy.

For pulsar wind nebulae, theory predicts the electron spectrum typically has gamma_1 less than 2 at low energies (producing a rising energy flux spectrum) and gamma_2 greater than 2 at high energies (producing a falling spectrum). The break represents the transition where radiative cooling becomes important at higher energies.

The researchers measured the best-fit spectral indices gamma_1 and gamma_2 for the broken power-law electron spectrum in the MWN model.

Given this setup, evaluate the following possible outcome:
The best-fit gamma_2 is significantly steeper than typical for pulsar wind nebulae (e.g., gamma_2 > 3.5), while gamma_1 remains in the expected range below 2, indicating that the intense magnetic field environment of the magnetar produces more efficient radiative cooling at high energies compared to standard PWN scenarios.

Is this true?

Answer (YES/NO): NO